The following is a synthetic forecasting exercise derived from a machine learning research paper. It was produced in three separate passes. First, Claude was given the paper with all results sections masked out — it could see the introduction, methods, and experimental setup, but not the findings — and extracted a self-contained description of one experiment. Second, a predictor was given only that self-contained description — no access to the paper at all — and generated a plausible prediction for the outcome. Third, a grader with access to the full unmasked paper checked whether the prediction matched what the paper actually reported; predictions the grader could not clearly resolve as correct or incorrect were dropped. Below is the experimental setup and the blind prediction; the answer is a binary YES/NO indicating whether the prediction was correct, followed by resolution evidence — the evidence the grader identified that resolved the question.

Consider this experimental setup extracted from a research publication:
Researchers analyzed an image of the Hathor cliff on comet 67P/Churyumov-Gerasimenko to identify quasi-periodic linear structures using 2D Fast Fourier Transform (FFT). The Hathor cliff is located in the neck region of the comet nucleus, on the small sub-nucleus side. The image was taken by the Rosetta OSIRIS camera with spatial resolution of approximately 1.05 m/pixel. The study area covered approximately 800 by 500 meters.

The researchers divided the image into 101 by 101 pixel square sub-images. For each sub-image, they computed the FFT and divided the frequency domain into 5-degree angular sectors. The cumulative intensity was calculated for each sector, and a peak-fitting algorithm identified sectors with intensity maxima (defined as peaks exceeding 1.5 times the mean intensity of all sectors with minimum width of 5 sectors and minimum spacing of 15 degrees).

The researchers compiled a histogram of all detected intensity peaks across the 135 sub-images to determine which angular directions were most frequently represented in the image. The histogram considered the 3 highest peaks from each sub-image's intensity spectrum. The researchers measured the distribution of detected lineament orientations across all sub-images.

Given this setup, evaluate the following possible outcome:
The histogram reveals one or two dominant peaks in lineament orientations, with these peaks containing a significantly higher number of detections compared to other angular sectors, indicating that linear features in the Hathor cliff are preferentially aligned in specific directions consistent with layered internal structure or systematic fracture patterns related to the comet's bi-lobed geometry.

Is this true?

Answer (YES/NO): NO